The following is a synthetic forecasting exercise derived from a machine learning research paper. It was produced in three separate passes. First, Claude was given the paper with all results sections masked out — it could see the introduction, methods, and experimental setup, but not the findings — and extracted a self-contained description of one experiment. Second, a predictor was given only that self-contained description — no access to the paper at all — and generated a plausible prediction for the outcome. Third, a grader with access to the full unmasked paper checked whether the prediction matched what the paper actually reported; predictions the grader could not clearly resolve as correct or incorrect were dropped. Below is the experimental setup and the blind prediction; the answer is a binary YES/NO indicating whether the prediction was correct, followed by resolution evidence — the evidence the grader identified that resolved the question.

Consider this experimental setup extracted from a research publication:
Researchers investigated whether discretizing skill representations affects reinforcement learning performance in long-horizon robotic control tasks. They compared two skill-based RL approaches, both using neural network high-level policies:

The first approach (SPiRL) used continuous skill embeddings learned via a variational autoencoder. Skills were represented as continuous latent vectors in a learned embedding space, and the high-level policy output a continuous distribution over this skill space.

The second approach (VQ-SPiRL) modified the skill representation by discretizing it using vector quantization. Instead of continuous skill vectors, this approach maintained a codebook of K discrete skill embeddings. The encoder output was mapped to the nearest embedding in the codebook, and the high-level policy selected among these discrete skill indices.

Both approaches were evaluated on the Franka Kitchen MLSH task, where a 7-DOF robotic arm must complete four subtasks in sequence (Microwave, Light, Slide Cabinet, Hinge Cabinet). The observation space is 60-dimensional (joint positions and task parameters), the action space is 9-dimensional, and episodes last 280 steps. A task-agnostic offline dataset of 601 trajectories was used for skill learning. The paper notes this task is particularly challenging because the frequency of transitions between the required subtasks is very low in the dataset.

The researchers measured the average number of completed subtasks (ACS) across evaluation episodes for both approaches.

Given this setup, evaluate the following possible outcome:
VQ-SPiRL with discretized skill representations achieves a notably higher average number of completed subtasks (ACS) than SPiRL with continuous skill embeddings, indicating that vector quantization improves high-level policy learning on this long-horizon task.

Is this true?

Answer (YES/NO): NO